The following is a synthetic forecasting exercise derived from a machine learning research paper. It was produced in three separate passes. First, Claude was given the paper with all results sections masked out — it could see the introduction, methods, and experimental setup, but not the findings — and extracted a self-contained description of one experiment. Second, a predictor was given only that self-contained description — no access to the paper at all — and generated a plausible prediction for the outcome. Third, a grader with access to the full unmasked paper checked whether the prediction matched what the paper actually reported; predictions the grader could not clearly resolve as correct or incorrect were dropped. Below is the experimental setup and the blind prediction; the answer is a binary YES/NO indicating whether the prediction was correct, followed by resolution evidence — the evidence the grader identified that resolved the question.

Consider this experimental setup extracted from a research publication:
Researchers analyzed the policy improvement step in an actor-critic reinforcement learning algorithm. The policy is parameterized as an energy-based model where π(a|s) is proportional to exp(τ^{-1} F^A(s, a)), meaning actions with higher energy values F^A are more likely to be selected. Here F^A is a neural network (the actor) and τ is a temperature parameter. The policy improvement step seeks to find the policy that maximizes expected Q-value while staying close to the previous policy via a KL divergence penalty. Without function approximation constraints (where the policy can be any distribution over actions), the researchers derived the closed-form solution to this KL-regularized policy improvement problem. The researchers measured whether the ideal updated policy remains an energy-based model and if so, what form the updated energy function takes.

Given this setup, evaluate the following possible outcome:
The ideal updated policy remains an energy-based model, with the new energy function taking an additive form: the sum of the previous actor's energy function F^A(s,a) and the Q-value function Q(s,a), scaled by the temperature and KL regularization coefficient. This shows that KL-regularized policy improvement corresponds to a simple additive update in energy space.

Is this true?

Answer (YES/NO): YES